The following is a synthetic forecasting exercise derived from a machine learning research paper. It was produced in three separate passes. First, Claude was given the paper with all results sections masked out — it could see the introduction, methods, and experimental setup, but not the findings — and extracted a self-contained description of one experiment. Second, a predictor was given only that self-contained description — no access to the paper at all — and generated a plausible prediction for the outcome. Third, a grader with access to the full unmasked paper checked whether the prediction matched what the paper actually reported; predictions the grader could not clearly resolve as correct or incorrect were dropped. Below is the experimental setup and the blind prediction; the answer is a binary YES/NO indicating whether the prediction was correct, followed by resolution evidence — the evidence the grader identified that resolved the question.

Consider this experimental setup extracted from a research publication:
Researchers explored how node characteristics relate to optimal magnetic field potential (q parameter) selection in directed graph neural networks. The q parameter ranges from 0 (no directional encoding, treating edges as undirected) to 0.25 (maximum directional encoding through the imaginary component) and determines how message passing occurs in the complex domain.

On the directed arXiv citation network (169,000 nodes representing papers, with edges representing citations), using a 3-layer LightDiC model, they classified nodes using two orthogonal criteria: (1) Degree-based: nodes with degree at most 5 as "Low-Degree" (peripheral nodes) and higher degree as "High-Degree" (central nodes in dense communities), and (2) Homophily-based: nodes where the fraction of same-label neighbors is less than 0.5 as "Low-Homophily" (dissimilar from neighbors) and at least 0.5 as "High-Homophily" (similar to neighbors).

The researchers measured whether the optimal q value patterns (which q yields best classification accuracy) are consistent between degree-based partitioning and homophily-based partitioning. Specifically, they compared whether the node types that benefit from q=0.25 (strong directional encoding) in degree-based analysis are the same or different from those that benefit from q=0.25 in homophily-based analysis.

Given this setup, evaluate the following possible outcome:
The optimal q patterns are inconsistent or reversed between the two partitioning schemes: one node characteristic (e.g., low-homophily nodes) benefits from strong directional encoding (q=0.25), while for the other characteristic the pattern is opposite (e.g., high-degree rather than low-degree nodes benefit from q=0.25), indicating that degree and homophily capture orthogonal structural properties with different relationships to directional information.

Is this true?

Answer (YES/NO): YES